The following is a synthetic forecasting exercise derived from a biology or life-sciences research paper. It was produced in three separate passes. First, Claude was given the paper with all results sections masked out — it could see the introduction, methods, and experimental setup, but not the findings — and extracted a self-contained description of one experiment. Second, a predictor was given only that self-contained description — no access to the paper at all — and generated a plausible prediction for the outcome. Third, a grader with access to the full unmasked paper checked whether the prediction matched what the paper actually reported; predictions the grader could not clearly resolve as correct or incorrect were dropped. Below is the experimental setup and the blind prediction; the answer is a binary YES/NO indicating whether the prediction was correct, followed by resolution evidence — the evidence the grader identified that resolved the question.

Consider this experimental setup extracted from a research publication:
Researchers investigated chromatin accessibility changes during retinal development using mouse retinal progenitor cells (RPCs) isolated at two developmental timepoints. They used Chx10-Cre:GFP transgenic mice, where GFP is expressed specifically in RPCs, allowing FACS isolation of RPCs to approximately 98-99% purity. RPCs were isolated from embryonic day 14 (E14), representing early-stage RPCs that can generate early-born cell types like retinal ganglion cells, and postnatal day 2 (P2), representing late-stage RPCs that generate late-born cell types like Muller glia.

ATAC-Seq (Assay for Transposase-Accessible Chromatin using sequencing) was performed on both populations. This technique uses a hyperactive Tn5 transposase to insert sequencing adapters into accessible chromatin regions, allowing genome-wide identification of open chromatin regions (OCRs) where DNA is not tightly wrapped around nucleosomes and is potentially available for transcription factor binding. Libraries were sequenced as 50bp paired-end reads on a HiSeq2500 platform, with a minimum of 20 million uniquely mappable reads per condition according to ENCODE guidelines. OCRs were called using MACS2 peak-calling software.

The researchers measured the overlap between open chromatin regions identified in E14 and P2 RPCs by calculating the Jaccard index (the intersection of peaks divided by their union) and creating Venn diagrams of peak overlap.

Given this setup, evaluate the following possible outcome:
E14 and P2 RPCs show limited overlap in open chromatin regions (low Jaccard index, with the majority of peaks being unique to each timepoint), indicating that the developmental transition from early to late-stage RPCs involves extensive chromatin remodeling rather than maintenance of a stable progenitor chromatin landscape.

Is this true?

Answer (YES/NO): NO